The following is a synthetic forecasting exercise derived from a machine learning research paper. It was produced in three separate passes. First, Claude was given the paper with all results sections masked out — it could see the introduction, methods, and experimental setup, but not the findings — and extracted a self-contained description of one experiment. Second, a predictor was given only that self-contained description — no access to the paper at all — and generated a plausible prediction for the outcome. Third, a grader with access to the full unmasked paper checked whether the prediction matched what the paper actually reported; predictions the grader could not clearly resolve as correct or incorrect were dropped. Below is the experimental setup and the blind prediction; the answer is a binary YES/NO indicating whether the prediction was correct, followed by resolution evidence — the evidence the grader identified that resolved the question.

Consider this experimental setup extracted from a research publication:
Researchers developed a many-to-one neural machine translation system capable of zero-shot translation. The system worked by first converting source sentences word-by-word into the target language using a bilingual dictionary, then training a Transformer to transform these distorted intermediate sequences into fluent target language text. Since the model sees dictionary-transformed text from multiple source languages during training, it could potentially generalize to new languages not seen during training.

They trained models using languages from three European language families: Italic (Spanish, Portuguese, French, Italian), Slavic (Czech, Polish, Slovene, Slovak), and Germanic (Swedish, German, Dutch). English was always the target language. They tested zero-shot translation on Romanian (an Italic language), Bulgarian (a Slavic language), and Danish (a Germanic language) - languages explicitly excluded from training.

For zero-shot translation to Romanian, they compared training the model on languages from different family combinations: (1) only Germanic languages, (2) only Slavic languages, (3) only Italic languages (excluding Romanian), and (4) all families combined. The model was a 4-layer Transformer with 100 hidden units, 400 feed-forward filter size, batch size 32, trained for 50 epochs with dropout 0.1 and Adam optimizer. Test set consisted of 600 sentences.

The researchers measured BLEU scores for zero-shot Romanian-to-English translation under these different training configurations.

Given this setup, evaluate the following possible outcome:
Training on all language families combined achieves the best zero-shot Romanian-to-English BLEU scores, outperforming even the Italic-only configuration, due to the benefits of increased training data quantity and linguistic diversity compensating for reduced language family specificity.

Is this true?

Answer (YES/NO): YES